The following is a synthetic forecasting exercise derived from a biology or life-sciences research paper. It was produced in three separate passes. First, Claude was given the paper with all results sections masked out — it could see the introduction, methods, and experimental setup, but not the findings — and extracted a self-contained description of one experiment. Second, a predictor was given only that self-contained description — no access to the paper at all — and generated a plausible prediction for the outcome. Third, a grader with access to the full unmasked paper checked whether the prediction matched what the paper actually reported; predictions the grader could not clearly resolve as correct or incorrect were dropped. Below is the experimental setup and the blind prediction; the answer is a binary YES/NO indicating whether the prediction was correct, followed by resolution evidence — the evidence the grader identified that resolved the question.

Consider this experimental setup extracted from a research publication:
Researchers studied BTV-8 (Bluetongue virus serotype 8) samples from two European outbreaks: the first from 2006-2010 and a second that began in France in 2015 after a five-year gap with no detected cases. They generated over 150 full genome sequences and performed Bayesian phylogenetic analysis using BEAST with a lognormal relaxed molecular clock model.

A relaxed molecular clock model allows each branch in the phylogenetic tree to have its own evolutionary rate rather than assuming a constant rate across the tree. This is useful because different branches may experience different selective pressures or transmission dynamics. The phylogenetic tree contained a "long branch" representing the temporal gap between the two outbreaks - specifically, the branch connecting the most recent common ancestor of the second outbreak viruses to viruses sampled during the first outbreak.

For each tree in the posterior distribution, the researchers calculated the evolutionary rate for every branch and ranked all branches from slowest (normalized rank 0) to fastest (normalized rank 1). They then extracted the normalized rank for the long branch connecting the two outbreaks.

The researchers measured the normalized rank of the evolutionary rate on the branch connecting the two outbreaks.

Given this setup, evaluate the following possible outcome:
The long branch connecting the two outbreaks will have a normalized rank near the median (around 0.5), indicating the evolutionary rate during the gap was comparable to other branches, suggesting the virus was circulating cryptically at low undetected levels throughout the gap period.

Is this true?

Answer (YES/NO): NO